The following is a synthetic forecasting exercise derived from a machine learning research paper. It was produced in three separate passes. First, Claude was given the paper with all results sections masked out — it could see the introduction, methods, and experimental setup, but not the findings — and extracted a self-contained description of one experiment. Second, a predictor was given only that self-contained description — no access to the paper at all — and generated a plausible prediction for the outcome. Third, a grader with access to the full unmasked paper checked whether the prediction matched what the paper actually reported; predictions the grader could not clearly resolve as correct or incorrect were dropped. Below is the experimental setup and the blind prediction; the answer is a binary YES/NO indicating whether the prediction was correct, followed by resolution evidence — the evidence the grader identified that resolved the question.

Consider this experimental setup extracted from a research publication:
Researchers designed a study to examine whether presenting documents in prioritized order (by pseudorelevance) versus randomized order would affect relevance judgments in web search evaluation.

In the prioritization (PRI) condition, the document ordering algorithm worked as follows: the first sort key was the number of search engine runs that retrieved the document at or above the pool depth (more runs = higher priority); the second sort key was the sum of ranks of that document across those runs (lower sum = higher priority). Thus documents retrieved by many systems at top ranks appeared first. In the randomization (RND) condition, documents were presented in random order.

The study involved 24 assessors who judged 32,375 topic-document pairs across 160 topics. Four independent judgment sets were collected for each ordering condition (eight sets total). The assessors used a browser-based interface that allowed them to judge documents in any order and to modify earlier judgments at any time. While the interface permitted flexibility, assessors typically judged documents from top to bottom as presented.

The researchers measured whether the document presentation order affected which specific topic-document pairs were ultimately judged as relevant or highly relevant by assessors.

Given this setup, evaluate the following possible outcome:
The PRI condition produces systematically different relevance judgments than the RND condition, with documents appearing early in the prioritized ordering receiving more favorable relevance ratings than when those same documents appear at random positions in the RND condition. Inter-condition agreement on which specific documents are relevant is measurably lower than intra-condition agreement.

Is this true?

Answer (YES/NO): NO